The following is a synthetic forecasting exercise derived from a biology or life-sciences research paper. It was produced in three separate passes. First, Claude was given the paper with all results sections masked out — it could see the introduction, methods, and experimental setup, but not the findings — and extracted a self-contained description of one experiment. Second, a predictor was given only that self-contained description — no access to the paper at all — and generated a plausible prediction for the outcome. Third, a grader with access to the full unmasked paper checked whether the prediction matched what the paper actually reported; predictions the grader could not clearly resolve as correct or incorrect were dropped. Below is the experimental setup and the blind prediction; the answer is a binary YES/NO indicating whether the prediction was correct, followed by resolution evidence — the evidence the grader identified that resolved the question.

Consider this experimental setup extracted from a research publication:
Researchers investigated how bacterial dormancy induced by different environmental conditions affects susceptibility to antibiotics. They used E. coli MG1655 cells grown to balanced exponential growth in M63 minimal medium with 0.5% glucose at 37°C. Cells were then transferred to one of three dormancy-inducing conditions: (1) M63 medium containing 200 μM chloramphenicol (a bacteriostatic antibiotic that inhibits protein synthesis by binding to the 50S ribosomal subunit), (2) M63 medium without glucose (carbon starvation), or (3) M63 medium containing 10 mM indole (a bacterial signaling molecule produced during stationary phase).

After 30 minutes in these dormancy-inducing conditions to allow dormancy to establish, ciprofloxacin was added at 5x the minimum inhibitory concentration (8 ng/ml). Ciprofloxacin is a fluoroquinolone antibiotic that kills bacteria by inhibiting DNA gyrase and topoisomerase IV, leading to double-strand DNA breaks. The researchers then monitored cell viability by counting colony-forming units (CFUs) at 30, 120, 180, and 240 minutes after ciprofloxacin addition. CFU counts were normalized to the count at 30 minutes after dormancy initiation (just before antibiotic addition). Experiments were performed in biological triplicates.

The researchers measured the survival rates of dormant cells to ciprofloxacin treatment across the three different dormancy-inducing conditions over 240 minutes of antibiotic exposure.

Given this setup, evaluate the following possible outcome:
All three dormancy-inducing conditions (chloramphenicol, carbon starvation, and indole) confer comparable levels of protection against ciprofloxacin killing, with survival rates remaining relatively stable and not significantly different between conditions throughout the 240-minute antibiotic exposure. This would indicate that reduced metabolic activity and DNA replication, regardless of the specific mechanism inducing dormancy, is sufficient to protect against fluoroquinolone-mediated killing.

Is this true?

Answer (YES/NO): NO